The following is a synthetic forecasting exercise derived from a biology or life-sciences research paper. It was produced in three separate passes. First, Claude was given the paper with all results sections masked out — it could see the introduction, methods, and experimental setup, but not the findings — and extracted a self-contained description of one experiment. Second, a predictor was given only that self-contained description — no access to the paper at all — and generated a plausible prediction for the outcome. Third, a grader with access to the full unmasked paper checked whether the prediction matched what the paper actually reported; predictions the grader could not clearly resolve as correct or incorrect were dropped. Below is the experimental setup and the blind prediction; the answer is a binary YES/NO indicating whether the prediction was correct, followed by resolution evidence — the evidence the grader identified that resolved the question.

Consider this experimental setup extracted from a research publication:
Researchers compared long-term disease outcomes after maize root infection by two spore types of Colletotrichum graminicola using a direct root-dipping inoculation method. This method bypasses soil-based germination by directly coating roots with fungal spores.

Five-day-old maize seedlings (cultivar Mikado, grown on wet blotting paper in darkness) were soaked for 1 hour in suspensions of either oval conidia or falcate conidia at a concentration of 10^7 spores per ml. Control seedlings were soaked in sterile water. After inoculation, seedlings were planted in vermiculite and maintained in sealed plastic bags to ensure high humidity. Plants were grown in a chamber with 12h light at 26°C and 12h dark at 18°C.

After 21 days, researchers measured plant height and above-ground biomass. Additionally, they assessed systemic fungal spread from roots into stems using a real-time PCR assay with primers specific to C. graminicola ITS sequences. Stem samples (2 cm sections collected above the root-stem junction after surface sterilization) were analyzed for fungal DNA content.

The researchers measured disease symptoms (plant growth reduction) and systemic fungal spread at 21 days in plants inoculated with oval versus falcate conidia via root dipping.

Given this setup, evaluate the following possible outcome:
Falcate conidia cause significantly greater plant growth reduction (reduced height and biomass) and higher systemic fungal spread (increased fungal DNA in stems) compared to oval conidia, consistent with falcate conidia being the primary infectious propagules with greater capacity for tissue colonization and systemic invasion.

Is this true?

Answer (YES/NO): NO